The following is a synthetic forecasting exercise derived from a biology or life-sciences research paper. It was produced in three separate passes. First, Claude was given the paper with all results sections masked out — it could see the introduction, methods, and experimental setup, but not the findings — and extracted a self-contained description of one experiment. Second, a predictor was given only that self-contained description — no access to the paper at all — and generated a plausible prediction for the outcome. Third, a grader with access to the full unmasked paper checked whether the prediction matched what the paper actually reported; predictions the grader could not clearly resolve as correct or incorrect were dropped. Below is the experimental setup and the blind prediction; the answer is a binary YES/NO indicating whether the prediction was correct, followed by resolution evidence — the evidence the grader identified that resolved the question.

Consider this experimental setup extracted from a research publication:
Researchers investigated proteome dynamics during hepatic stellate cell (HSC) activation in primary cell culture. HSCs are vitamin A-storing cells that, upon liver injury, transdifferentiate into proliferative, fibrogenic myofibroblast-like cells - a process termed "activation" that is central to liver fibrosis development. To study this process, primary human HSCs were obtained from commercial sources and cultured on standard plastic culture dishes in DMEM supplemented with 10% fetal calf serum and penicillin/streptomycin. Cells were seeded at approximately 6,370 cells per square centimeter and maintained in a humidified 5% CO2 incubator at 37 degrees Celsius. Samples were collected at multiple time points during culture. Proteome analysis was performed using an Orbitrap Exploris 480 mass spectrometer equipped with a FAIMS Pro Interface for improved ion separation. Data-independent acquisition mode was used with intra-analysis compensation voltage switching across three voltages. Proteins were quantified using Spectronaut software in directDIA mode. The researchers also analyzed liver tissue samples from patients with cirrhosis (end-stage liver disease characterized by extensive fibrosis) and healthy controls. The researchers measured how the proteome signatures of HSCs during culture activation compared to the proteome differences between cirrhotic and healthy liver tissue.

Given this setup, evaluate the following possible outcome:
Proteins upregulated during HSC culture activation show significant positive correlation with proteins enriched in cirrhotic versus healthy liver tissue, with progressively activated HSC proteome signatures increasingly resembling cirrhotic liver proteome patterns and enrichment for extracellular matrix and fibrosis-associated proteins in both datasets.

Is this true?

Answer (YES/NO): YES